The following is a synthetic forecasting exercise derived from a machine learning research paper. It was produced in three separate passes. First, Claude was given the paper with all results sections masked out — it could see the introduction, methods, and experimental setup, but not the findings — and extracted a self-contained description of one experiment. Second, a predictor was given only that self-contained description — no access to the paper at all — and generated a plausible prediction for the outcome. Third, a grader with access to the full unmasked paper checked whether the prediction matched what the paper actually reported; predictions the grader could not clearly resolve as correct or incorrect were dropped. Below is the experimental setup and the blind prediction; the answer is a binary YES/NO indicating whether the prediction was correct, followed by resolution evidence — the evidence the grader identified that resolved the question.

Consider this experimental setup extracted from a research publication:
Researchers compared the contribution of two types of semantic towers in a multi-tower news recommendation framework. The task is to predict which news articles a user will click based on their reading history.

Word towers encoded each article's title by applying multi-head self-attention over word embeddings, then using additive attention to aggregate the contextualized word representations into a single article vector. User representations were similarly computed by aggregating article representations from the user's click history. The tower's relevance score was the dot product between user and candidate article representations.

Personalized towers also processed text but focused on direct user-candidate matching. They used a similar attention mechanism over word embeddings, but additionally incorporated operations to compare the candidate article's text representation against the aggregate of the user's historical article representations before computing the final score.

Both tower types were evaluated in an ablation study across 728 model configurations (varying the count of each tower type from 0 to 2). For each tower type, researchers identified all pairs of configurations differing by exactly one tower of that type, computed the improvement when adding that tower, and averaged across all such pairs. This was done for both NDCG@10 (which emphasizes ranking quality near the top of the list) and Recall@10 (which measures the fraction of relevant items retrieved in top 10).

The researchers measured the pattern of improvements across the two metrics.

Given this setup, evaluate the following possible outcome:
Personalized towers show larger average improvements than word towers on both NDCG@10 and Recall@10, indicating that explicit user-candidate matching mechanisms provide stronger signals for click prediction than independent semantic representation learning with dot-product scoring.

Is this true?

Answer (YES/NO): NO